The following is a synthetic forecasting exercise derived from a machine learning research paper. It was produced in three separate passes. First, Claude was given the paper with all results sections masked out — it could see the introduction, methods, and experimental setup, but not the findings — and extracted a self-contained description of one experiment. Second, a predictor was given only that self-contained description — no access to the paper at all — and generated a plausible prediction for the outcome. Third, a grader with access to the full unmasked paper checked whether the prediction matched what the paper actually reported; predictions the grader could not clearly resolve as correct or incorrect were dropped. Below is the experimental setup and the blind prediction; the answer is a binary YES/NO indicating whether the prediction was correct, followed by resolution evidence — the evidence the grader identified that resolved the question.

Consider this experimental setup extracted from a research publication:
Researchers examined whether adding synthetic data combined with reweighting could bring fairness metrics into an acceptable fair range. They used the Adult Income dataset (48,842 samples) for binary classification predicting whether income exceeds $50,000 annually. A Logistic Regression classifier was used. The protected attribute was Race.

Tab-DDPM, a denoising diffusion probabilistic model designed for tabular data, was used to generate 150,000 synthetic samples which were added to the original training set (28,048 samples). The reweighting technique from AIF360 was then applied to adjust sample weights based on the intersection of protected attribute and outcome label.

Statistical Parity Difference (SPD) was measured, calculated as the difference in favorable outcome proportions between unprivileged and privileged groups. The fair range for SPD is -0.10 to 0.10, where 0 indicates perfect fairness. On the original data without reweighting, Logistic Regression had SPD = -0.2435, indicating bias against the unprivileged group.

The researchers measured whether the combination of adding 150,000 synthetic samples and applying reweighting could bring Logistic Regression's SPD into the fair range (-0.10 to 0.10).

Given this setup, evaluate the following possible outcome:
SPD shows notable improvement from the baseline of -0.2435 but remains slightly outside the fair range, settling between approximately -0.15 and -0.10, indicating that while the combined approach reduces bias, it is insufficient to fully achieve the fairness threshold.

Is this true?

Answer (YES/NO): NO